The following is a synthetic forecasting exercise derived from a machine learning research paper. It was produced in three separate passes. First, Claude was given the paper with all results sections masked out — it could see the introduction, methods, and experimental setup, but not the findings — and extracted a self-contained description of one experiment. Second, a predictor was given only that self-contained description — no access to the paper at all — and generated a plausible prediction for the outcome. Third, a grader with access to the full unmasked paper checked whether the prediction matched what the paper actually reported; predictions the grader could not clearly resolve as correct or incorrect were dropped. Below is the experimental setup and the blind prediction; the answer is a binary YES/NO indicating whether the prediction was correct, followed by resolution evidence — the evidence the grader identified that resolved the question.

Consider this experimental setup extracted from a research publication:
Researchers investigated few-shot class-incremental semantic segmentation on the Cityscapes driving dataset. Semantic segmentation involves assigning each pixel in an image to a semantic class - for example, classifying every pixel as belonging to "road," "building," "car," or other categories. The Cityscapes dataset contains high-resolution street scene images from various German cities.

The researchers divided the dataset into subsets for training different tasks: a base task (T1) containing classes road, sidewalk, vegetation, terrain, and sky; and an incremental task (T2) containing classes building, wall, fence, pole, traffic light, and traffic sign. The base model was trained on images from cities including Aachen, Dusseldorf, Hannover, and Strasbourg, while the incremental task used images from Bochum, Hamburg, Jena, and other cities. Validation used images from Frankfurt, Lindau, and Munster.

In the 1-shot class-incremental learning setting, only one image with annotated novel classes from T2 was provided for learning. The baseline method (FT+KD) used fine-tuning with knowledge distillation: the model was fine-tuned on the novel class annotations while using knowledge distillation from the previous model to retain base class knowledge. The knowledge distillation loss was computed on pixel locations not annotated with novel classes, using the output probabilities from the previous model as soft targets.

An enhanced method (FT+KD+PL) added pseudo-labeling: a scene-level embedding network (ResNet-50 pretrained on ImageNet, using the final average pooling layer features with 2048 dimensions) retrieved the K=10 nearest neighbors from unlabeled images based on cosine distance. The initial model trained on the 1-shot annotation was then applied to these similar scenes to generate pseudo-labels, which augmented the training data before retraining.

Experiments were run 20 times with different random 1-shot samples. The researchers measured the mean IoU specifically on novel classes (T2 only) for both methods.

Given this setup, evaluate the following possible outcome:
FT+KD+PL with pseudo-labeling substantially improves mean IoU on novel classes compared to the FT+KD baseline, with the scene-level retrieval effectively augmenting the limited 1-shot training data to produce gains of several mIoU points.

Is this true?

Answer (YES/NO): NO